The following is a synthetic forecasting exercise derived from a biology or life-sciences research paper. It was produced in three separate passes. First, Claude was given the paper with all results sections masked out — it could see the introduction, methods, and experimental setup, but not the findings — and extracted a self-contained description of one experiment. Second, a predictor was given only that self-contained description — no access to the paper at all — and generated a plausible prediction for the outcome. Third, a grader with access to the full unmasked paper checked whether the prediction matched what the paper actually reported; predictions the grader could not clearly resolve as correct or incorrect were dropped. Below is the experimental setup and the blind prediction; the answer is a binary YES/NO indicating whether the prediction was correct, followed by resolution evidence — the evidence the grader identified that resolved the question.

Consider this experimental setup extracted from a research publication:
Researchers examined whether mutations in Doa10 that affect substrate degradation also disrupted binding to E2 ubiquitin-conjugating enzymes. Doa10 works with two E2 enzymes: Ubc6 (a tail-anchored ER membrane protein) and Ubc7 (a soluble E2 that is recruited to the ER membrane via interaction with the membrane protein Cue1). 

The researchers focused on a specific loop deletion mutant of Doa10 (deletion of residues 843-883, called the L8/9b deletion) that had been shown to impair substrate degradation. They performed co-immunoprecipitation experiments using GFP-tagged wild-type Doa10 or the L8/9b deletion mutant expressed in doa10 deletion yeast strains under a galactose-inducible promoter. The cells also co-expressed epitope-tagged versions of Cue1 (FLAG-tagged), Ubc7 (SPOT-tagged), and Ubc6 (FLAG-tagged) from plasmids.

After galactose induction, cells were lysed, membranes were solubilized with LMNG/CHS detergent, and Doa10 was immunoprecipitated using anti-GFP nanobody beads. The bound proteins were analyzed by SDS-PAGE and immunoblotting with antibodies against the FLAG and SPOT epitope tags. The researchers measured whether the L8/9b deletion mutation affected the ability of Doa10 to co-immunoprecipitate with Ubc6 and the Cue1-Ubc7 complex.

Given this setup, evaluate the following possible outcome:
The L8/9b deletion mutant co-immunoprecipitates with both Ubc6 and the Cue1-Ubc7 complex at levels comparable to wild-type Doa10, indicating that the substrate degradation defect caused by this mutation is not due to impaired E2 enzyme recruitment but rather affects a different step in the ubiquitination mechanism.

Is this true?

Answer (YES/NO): NO